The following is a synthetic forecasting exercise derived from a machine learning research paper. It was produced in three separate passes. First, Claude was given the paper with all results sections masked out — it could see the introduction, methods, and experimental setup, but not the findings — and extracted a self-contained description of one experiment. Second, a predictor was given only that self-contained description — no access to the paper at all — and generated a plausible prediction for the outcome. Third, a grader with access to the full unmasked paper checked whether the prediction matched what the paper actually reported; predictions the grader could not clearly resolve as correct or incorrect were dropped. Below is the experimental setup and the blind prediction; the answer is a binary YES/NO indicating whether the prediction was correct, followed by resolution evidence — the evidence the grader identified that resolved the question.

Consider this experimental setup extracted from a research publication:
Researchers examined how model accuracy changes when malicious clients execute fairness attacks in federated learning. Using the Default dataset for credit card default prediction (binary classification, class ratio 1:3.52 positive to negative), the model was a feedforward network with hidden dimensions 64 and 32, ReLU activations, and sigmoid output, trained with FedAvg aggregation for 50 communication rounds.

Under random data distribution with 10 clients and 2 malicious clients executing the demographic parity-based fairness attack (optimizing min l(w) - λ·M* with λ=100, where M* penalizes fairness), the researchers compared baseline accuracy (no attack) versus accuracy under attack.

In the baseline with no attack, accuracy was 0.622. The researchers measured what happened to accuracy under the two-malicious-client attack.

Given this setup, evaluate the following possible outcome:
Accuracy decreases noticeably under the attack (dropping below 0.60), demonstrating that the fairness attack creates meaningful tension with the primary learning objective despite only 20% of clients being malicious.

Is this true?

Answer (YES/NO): NO